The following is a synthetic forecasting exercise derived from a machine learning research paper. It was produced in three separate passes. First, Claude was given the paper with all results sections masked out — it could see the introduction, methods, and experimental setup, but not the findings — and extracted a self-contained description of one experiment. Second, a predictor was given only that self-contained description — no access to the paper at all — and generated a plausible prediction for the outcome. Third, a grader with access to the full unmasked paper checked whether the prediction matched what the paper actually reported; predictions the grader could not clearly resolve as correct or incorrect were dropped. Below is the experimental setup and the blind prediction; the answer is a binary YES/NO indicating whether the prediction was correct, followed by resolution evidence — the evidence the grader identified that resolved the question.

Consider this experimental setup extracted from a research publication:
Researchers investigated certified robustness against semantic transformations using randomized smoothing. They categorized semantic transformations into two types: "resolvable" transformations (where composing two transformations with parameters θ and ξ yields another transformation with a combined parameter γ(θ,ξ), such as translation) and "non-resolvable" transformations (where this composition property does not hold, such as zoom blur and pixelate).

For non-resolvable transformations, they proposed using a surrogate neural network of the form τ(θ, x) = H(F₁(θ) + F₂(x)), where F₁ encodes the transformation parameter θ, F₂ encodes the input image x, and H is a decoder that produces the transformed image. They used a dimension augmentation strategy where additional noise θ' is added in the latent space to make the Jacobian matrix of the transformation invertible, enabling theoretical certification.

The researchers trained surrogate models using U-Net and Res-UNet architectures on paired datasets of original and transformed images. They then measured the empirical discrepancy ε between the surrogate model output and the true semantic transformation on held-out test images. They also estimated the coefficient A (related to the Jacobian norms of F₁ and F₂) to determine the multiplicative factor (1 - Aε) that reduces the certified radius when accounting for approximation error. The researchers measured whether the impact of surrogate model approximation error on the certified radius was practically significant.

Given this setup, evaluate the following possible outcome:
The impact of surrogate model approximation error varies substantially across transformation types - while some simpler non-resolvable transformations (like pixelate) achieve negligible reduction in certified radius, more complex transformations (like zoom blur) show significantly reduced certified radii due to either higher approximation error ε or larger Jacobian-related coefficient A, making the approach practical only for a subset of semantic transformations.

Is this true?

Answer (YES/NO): NO